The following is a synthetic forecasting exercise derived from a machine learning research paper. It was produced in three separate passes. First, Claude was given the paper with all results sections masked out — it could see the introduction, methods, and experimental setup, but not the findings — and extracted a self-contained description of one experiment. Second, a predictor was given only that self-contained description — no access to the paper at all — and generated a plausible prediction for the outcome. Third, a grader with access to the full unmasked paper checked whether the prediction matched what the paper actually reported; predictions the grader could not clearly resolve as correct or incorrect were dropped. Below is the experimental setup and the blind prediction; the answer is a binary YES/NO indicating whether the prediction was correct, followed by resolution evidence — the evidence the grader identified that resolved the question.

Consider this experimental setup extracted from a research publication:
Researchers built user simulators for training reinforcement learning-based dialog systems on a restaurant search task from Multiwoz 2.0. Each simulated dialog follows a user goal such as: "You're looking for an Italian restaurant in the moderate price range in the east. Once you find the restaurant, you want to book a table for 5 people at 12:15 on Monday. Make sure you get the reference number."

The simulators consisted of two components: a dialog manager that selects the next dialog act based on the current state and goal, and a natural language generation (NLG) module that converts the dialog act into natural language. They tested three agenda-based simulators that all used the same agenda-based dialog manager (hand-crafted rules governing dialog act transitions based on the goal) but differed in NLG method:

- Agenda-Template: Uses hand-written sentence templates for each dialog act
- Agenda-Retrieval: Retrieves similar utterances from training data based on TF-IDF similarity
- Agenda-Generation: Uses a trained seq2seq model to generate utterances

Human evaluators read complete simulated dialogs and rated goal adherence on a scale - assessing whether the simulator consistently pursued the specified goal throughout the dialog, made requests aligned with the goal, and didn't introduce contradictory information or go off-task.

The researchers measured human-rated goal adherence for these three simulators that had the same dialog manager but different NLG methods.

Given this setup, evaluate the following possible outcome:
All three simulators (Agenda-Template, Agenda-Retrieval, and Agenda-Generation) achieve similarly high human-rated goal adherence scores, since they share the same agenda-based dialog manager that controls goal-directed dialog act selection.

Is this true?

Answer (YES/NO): YES